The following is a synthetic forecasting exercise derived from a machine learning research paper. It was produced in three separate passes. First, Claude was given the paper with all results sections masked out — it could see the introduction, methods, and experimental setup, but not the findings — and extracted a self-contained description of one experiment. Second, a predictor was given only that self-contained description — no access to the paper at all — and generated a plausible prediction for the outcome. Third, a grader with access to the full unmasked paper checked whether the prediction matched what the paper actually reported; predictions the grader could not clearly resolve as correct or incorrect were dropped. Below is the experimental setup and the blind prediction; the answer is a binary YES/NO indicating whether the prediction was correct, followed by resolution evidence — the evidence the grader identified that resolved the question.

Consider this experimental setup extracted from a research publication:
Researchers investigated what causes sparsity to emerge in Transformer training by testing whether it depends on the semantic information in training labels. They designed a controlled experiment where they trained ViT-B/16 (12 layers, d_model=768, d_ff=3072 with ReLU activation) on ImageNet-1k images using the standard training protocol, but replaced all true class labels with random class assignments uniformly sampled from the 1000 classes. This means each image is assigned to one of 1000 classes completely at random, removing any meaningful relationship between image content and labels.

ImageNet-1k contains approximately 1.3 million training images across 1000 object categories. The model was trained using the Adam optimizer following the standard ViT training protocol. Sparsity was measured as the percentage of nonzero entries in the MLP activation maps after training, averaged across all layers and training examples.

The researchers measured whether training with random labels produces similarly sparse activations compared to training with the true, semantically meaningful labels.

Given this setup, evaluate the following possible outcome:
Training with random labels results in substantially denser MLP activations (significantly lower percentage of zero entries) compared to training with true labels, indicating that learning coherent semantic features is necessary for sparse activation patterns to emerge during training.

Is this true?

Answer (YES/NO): NO